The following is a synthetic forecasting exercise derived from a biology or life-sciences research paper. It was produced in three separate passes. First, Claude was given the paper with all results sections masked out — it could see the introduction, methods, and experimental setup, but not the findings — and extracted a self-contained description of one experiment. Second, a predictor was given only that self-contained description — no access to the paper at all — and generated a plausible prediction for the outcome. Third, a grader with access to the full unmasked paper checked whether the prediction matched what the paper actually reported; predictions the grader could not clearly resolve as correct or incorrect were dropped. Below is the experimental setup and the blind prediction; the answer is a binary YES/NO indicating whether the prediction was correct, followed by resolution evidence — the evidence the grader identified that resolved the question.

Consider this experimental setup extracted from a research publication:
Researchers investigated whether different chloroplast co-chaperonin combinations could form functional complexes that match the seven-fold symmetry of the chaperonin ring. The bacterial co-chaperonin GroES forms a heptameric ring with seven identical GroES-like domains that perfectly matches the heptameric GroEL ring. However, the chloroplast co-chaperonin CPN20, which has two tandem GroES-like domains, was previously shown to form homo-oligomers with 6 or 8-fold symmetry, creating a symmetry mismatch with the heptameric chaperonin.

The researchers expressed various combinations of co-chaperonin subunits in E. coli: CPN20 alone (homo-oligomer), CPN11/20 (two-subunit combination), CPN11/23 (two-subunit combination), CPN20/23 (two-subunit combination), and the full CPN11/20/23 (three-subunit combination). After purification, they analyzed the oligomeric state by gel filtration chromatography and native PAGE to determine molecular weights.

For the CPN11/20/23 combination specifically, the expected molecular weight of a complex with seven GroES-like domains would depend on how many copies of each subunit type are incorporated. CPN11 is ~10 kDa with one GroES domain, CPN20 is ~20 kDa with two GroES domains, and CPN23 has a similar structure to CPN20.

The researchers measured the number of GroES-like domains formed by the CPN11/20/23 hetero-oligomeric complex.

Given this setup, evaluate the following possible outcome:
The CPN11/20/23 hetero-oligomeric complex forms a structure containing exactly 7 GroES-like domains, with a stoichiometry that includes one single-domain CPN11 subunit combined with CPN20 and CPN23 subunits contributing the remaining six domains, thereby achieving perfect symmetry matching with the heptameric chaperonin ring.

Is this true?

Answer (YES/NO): NO